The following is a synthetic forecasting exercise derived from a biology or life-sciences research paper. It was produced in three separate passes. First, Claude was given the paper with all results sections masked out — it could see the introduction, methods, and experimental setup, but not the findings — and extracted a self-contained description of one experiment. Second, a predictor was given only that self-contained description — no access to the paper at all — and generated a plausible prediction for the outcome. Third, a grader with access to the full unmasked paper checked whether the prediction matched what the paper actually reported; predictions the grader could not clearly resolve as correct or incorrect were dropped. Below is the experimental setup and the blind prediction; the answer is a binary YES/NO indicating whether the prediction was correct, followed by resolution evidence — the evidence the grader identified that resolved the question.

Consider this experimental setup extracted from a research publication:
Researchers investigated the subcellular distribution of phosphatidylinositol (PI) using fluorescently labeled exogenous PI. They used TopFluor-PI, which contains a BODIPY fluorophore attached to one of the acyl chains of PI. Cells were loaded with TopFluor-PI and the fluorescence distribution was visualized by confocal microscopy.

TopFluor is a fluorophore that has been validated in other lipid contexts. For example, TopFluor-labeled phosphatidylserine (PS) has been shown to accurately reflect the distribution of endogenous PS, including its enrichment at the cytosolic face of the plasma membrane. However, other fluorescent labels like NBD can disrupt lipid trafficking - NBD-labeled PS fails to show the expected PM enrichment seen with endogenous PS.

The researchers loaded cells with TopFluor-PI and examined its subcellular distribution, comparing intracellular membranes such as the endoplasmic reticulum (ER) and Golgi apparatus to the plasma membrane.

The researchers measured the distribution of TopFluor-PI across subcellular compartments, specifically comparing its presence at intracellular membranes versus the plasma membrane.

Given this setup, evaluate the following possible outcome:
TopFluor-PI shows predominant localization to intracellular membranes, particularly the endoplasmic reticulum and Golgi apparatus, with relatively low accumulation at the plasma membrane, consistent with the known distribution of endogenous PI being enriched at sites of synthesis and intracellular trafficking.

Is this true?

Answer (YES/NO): YES